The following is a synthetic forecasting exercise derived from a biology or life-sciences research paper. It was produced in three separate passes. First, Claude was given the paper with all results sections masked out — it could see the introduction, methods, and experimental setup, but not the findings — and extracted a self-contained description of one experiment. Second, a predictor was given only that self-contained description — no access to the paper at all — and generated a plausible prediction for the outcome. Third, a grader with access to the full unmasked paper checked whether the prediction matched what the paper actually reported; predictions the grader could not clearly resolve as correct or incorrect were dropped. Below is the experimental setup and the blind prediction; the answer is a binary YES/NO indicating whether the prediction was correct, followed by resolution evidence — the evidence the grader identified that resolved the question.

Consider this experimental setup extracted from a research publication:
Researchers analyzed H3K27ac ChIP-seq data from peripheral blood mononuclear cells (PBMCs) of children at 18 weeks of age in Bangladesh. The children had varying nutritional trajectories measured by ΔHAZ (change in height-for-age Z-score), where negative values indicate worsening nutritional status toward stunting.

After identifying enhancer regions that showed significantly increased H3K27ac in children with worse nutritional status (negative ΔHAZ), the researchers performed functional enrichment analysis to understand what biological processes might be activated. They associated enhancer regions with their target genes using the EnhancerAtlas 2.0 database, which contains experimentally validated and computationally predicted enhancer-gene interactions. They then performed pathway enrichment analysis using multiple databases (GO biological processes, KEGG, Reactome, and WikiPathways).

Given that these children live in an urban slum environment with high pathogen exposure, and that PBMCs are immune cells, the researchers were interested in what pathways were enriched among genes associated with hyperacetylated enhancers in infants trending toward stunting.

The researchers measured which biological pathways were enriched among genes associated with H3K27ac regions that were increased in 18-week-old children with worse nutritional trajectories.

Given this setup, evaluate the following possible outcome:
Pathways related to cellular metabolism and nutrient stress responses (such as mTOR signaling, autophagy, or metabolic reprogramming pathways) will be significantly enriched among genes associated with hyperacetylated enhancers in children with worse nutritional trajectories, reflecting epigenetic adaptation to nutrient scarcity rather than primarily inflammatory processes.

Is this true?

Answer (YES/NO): NO